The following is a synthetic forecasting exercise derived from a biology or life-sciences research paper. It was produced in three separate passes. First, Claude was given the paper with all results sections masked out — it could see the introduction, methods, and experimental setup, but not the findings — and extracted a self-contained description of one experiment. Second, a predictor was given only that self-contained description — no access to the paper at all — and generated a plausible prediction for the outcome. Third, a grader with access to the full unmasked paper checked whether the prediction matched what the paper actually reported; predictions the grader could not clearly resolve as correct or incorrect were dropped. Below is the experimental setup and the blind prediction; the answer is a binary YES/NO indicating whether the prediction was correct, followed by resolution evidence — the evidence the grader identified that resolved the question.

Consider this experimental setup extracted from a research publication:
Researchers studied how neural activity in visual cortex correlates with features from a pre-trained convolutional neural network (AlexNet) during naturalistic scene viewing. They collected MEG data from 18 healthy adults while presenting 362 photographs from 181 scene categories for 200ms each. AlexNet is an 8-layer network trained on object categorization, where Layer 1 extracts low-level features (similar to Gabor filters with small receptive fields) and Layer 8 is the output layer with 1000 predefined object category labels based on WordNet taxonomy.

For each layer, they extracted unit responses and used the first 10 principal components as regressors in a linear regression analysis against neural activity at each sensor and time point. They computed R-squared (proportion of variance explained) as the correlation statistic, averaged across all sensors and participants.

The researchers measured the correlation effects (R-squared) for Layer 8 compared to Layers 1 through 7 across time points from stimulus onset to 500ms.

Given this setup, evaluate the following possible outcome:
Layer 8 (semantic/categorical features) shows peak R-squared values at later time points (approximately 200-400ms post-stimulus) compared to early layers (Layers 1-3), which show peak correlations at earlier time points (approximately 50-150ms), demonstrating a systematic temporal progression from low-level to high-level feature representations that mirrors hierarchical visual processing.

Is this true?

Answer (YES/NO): NO